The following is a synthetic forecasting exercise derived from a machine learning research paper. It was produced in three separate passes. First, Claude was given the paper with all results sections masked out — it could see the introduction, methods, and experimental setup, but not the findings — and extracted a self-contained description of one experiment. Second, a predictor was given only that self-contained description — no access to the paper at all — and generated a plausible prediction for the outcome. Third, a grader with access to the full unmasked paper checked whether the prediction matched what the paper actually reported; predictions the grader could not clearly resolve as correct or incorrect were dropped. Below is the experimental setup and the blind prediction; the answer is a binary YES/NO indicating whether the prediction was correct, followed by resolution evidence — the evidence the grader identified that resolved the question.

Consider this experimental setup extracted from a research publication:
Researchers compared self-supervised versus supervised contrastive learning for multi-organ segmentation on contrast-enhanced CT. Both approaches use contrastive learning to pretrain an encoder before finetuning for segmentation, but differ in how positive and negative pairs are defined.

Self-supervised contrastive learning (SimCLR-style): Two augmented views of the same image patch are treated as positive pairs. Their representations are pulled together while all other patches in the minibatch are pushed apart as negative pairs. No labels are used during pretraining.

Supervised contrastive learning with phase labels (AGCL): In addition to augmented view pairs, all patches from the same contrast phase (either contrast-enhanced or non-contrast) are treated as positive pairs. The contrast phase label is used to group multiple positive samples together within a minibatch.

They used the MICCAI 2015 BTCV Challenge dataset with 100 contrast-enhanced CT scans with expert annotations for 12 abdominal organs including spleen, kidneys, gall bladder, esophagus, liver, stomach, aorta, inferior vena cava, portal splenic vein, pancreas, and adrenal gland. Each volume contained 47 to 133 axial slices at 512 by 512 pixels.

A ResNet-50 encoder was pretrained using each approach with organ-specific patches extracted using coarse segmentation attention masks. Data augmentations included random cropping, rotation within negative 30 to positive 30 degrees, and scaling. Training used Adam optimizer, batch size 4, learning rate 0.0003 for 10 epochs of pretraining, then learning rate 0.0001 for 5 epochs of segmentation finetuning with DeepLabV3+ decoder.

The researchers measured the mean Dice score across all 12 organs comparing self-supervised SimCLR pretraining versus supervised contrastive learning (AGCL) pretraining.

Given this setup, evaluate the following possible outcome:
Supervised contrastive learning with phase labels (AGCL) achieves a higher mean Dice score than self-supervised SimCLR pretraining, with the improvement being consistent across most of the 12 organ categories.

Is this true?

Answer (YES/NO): YES